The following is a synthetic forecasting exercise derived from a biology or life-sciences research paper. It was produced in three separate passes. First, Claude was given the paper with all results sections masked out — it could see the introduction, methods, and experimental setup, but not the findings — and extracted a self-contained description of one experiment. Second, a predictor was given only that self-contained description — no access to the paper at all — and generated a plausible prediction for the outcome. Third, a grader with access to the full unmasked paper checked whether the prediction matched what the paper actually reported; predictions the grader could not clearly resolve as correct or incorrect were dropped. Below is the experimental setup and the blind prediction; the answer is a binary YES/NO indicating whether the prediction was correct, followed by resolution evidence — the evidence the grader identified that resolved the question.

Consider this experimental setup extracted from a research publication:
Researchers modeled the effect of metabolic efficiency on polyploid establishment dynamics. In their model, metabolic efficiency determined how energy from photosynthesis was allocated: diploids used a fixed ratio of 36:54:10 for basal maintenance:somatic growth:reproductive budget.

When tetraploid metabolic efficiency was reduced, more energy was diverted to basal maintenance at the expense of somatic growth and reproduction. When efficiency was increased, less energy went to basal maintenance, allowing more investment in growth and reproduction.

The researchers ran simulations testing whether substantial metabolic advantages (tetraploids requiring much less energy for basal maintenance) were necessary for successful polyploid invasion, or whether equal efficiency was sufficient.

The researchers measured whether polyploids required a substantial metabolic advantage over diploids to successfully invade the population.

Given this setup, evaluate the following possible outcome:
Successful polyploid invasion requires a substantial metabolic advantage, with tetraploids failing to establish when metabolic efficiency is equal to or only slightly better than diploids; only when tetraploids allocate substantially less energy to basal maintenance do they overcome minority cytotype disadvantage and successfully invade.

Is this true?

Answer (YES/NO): NO